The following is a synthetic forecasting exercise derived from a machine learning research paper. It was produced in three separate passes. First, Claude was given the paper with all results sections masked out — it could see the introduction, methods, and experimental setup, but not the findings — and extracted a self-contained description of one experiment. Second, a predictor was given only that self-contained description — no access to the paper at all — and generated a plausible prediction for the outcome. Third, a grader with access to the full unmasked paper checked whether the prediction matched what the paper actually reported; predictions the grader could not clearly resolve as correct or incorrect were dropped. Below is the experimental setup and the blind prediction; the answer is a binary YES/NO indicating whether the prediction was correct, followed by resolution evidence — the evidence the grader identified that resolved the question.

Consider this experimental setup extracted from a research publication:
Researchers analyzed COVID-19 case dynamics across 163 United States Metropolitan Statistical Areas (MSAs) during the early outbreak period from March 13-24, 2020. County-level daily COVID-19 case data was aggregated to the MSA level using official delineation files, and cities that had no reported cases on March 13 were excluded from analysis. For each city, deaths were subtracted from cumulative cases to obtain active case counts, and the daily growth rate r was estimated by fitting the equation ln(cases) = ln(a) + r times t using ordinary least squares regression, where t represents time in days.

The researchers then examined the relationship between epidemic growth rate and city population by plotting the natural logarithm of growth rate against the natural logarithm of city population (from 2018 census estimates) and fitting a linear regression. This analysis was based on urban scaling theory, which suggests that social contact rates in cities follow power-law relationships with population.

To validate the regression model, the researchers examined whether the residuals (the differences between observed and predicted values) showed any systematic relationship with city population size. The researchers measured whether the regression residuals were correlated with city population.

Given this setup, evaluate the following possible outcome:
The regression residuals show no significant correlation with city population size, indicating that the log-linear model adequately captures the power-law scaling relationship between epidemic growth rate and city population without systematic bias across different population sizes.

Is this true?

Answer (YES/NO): YES